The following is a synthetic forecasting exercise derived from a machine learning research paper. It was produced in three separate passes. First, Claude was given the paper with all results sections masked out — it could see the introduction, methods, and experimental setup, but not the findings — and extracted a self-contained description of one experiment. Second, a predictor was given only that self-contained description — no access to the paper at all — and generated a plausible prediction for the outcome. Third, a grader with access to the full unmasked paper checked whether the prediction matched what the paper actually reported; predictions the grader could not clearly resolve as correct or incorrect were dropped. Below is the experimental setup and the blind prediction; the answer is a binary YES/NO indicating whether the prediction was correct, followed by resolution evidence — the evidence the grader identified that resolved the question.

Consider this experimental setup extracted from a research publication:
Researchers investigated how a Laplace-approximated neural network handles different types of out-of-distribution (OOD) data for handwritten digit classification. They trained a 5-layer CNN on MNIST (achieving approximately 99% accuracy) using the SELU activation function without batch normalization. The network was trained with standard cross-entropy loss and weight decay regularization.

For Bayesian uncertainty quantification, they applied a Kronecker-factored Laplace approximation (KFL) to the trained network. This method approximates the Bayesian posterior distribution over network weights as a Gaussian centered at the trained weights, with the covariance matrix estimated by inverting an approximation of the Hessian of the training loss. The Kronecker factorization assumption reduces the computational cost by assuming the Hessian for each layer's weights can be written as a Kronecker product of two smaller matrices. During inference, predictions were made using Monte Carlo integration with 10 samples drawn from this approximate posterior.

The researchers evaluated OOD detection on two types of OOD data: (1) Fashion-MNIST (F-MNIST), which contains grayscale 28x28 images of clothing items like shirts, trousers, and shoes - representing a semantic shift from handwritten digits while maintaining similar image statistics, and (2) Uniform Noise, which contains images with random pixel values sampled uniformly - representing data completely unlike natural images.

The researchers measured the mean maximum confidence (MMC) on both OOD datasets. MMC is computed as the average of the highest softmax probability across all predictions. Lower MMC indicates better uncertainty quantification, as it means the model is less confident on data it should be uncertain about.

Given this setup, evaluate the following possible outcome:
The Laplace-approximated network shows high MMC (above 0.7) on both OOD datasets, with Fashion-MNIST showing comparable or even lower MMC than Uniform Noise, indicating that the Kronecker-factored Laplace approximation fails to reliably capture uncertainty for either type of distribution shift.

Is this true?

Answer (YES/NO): NO